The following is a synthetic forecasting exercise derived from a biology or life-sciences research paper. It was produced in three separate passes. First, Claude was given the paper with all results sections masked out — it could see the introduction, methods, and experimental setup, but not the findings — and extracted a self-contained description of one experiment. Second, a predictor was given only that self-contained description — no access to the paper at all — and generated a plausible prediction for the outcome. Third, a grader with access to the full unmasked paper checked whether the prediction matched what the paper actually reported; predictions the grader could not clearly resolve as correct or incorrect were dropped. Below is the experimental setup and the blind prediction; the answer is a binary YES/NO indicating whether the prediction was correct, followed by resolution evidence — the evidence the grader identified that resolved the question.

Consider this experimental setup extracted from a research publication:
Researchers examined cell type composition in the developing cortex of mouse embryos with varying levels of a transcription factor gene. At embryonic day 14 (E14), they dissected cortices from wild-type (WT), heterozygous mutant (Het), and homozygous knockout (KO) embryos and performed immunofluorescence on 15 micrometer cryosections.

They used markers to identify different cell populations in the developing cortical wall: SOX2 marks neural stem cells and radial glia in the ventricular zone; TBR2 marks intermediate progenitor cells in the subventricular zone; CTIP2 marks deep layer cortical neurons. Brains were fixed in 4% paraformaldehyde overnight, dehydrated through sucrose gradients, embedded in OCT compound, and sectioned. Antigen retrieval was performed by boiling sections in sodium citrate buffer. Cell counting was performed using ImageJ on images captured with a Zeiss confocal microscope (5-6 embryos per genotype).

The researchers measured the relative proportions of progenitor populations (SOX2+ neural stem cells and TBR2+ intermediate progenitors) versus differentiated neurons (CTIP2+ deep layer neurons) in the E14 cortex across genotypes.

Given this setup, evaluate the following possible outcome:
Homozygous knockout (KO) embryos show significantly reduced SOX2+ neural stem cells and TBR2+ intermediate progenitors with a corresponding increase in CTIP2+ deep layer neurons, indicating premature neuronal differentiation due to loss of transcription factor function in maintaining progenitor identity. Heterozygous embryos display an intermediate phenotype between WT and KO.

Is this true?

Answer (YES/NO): NO